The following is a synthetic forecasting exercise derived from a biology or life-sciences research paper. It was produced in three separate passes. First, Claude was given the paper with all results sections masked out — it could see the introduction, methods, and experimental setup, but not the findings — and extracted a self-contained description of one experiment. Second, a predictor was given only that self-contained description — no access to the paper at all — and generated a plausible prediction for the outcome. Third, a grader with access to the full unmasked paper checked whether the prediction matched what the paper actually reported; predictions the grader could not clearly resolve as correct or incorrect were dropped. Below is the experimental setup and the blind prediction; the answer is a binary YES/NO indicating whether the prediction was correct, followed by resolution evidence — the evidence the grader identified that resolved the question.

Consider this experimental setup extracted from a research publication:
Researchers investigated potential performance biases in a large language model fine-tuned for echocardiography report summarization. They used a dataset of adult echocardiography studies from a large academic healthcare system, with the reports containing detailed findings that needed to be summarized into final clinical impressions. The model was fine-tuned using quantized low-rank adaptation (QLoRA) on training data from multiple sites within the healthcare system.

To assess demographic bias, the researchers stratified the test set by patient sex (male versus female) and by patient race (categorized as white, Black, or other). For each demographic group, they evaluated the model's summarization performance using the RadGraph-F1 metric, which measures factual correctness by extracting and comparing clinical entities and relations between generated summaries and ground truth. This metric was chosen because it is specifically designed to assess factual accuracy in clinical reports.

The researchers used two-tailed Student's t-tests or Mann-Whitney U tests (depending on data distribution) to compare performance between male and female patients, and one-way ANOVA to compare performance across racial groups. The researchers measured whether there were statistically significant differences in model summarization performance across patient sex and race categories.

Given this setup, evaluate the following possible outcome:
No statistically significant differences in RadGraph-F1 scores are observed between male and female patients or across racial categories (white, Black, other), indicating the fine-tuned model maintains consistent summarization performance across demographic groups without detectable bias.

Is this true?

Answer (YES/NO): NO